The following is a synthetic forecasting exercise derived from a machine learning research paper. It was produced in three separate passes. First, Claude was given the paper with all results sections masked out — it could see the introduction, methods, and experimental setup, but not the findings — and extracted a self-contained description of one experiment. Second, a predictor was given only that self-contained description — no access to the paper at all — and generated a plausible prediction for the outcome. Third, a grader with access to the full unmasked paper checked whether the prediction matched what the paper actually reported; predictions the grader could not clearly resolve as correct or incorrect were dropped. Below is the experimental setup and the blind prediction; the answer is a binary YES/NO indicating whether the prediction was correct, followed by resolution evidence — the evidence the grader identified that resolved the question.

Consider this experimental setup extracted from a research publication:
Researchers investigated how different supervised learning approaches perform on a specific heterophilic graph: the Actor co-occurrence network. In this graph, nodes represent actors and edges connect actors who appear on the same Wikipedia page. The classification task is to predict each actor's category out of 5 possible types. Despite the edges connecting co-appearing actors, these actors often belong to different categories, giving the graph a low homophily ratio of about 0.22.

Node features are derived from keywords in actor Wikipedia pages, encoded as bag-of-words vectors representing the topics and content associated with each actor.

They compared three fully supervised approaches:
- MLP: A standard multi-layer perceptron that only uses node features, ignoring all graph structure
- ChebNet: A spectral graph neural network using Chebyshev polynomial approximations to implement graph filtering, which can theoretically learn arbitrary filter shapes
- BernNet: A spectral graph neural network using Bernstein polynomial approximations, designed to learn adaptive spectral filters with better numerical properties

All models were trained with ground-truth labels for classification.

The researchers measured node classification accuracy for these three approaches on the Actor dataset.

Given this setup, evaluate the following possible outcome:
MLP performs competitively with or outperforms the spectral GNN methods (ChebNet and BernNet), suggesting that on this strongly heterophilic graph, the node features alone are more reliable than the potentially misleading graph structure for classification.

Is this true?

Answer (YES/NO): NO